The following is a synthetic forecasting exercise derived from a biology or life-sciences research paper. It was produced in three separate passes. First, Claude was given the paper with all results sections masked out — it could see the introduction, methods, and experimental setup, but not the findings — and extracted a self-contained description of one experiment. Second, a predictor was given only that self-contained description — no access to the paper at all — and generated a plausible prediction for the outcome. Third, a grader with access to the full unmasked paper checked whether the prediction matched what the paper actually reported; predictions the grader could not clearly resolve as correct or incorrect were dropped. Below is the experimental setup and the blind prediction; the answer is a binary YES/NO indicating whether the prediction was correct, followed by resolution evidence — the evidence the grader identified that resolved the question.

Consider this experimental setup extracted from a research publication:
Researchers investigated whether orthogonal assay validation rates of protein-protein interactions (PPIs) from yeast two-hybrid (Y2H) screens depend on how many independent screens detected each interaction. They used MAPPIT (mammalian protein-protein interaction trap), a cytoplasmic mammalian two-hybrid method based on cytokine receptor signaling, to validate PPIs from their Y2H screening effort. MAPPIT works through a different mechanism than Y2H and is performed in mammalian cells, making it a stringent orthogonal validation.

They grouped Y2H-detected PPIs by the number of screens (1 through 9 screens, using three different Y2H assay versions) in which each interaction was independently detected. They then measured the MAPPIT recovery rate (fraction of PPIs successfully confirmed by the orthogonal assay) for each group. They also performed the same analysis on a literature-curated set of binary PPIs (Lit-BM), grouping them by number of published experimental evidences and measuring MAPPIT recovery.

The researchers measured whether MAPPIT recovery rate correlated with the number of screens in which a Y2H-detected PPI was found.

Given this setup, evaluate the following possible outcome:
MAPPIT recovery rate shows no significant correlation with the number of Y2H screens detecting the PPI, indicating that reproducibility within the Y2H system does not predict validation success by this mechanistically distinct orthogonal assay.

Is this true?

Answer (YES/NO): NO